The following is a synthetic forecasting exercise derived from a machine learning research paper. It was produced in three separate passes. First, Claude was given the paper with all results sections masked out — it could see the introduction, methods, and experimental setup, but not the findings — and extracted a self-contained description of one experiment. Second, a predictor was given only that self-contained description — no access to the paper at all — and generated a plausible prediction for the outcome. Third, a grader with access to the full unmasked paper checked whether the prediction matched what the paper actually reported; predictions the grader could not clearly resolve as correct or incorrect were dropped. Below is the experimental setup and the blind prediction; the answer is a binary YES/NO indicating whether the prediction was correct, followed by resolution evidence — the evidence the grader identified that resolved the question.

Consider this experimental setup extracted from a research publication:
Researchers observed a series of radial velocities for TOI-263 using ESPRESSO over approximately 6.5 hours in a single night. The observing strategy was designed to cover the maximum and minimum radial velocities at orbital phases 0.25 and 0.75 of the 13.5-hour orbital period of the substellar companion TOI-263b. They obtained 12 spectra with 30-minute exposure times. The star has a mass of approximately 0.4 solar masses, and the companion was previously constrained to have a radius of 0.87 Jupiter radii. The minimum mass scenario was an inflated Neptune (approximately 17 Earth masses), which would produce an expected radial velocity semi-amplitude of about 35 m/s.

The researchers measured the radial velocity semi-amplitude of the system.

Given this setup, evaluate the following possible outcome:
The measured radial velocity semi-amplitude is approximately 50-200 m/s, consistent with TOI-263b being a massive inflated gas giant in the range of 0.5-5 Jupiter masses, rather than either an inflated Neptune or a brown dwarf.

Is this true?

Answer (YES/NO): NO